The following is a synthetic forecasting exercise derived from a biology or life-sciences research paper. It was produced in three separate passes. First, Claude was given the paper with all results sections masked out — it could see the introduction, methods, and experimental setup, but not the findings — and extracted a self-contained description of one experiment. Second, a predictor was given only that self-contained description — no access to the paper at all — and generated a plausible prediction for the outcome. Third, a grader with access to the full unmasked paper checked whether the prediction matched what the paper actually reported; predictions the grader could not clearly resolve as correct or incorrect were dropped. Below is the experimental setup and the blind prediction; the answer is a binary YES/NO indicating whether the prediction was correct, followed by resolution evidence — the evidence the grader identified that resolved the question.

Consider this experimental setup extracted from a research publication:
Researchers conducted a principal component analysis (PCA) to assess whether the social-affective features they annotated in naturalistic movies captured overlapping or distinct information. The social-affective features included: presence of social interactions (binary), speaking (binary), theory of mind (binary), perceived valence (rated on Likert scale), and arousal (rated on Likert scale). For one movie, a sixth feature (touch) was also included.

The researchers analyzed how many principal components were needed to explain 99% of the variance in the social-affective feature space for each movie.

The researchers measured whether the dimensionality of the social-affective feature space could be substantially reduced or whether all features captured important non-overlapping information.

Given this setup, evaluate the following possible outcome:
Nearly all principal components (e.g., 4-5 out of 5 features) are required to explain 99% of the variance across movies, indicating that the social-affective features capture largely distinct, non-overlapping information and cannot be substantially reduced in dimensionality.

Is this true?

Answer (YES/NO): YES